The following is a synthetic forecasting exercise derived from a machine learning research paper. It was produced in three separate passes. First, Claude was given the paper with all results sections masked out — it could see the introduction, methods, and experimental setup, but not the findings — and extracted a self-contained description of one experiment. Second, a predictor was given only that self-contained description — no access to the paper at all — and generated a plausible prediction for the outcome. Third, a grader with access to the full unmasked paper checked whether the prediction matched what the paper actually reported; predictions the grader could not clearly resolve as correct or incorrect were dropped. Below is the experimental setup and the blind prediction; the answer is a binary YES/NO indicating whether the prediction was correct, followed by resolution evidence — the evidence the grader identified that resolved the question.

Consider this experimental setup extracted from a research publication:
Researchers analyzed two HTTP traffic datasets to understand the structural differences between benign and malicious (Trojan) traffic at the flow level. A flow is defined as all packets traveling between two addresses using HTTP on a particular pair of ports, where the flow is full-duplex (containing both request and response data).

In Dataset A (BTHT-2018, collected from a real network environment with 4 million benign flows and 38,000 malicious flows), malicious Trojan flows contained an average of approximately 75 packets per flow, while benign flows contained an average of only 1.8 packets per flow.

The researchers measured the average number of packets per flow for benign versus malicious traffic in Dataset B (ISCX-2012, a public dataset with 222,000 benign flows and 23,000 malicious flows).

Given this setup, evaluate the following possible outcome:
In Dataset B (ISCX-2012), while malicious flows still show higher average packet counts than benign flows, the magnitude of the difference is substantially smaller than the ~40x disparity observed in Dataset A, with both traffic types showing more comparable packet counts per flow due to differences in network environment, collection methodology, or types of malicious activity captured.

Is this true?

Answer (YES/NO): NO